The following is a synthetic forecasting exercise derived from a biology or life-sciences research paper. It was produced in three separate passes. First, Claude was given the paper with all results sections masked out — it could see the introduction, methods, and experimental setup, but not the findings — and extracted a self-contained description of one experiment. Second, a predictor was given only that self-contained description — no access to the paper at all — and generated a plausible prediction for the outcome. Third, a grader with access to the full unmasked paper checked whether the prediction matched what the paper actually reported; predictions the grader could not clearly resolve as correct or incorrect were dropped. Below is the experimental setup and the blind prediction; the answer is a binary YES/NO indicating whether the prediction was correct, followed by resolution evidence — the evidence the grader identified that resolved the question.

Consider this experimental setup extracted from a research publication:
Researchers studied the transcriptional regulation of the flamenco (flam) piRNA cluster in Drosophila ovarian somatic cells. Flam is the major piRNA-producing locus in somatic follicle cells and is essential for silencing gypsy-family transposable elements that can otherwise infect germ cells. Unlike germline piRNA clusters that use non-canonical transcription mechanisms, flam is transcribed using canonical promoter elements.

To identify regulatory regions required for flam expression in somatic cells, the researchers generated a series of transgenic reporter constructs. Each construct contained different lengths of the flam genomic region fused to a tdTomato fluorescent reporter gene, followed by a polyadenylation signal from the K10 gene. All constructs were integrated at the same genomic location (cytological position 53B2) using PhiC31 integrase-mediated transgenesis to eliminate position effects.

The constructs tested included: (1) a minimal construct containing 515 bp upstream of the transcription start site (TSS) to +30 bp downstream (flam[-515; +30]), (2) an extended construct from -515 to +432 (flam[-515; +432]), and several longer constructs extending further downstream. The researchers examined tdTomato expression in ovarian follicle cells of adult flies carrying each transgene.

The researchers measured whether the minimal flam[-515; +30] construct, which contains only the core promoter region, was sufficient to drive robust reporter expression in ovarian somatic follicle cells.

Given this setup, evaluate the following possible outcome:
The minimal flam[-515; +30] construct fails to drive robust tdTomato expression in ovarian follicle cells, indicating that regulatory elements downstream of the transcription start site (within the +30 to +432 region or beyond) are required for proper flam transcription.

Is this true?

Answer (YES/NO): YES